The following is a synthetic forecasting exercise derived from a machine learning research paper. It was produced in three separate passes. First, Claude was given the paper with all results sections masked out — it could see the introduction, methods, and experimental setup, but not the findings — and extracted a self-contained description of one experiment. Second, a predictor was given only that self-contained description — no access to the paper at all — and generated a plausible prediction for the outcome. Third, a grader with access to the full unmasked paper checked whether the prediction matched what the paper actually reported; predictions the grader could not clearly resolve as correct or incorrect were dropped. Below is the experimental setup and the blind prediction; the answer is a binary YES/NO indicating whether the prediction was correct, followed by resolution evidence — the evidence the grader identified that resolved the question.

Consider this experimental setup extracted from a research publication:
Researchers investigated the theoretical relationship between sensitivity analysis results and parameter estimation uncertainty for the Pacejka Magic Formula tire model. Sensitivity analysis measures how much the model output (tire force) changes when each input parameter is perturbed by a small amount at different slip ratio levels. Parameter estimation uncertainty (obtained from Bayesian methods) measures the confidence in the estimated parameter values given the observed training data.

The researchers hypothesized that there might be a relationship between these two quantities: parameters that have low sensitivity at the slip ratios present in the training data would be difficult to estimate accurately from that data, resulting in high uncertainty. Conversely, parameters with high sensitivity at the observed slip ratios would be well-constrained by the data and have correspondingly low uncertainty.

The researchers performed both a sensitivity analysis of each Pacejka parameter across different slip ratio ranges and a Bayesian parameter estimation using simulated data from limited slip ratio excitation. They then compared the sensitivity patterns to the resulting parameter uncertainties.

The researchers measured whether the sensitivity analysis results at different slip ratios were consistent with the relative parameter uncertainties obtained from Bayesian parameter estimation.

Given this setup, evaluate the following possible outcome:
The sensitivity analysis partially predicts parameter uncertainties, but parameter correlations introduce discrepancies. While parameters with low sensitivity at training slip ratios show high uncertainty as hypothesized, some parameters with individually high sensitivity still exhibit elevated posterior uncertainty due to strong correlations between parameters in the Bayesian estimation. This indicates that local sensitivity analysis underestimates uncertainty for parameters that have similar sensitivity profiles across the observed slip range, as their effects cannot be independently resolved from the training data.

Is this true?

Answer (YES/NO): NO